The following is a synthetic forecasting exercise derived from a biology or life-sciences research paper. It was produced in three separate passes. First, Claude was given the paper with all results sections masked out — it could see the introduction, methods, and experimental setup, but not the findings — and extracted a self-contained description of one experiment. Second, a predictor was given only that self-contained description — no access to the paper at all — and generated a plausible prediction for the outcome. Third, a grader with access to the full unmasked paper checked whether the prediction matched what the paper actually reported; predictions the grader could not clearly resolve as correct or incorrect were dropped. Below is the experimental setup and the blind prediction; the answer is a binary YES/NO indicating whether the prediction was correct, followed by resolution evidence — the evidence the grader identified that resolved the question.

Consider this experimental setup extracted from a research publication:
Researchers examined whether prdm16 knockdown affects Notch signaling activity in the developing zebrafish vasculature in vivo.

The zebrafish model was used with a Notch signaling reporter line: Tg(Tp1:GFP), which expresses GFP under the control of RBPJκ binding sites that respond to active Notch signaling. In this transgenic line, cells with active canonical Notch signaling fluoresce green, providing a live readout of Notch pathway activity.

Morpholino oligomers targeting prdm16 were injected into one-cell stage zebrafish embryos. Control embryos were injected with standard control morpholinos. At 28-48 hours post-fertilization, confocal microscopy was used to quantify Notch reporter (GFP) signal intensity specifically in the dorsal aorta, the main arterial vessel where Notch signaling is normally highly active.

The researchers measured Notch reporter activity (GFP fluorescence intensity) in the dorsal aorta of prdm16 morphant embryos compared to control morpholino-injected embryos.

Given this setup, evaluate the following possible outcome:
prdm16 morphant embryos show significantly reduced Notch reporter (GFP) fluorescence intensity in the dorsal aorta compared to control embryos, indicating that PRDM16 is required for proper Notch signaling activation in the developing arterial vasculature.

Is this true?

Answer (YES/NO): YES